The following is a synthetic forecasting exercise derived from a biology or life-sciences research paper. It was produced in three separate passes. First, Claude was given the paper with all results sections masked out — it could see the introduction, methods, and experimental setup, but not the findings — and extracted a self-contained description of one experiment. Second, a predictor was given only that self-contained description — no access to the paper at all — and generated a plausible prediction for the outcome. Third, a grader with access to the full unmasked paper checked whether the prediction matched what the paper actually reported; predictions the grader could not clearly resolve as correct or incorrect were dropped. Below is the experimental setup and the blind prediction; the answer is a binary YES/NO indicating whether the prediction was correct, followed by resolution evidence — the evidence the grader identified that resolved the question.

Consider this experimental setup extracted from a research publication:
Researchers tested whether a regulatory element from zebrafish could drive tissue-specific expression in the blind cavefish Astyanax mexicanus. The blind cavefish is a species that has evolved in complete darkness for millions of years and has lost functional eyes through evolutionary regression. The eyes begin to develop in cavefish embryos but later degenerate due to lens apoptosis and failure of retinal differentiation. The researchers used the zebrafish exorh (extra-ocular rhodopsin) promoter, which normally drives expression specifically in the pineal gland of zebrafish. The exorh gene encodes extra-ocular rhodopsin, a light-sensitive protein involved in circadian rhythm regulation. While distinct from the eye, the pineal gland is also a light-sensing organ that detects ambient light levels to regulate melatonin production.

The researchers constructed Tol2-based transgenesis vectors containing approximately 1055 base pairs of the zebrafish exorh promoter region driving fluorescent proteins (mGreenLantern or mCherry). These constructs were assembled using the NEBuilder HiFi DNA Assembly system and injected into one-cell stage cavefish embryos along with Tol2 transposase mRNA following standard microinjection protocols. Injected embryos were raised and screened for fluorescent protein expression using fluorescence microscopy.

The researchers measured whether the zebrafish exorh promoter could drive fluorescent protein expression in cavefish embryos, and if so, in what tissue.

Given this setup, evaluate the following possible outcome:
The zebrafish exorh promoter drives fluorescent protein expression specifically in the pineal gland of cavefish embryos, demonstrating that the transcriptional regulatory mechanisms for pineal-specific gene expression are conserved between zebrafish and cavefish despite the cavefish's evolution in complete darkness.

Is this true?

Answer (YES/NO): YES